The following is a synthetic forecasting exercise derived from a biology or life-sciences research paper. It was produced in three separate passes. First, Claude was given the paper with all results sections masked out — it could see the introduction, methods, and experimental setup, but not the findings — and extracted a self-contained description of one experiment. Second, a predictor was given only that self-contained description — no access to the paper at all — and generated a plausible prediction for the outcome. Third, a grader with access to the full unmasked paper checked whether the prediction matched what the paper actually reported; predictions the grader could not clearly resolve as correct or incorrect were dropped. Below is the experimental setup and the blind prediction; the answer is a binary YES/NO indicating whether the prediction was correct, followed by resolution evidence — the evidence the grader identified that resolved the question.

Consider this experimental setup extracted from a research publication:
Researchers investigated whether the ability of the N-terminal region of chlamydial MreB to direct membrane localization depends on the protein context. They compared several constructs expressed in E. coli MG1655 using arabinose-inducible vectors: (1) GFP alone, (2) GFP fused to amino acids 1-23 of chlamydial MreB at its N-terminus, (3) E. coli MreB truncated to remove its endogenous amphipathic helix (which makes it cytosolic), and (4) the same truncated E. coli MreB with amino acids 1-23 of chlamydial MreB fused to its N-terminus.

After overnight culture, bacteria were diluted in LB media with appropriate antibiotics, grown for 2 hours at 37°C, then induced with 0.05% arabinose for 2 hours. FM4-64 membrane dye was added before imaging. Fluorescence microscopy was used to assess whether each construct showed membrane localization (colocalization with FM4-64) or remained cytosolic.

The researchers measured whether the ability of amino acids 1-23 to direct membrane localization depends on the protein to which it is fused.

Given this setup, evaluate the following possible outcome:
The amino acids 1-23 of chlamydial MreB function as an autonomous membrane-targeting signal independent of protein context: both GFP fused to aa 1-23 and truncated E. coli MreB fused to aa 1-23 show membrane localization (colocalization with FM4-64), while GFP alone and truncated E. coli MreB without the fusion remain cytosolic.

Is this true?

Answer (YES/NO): NO